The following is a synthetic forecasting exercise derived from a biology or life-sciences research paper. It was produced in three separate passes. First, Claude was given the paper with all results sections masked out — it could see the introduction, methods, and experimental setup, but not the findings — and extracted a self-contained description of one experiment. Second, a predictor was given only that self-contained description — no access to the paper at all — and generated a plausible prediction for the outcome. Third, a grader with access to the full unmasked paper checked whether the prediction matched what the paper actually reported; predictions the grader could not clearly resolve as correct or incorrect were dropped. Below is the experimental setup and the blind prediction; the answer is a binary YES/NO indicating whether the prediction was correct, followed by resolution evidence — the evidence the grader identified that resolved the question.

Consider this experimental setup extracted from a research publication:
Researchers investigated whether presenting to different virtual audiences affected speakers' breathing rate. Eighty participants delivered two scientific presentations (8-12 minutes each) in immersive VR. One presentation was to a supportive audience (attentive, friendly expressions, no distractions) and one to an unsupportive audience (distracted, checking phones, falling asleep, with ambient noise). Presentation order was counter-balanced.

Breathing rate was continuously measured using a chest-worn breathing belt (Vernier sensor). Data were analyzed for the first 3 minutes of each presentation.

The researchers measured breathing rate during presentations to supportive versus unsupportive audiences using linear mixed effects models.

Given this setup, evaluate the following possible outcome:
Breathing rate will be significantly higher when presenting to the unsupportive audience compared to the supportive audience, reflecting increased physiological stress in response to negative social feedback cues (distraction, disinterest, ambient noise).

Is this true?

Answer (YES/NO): NO